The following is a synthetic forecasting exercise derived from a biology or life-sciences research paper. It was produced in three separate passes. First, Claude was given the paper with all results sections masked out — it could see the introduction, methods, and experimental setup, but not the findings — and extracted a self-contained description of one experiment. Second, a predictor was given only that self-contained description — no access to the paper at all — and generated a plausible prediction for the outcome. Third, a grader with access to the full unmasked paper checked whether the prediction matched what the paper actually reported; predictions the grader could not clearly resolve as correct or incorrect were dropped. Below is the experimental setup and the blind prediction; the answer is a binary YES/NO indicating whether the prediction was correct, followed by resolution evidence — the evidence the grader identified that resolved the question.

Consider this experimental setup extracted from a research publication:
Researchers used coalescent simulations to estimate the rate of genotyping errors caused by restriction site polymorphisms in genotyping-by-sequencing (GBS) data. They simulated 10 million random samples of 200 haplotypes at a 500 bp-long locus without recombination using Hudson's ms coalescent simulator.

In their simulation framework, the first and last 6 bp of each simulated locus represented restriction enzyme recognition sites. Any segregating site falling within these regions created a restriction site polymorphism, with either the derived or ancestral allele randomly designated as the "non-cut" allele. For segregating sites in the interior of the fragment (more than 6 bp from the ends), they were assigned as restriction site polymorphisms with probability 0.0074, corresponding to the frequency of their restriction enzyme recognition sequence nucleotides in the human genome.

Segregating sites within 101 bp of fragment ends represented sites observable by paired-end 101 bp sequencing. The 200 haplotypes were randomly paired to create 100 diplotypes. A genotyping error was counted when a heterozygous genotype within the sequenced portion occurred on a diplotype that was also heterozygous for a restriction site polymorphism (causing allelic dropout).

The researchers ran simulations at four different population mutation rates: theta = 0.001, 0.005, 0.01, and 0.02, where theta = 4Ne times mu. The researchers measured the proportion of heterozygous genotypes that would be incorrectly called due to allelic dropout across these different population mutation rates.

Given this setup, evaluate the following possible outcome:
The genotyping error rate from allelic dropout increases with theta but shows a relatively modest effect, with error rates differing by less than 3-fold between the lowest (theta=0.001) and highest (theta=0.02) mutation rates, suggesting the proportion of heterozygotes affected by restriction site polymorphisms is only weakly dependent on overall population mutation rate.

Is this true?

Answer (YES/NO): NO